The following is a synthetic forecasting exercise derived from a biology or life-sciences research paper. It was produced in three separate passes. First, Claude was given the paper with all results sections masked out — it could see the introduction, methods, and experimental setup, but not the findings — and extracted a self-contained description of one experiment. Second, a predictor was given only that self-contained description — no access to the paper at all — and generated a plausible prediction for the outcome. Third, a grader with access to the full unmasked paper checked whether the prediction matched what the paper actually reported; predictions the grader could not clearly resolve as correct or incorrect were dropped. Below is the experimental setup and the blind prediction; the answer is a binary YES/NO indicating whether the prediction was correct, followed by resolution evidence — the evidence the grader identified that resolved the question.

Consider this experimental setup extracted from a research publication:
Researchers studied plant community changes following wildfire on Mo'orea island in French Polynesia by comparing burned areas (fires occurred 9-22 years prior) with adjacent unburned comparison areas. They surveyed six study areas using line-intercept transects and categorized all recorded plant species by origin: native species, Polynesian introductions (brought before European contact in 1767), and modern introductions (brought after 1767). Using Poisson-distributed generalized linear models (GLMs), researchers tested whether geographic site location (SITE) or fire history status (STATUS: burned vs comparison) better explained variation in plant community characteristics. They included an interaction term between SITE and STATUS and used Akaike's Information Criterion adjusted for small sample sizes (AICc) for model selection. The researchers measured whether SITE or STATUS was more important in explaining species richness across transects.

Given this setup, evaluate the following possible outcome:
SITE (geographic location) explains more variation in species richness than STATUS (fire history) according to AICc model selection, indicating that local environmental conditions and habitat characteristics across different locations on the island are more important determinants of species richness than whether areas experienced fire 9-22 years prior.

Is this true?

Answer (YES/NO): NO